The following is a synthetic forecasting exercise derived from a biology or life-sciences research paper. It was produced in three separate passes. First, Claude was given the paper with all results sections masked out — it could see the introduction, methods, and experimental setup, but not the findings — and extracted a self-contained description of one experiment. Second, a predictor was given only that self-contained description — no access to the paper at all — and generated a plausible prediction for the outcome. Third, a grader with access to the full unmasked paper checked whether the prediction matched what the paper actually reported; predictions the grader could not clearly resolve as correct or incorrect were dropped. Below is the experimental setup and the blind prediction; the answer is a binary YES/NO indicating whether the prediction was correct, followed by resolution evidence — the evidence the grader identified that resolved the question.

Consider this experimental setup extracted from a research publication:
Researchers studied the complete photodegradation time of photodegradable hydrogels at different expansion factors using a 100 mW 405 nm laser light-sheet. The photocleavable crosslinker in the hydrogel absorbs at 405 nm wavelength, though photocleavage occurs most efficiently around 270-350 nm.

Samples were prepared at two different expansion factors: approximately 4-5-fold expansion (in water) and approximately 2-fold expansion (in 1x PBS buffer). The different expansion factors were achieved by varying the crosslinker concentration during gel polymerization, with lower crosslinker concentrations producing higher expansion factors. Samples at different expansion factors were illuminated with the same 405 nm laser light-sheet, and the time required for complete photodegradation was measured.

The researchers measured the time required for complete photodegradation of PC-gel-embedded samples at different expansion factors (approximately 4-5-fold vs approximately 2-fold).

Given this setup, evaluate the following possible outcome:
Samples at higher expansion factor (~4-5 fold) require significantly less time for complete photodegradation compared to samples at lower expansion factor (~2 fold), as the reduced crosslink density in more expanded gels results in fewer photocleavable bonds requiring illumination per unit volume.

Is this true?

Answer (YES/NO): YES